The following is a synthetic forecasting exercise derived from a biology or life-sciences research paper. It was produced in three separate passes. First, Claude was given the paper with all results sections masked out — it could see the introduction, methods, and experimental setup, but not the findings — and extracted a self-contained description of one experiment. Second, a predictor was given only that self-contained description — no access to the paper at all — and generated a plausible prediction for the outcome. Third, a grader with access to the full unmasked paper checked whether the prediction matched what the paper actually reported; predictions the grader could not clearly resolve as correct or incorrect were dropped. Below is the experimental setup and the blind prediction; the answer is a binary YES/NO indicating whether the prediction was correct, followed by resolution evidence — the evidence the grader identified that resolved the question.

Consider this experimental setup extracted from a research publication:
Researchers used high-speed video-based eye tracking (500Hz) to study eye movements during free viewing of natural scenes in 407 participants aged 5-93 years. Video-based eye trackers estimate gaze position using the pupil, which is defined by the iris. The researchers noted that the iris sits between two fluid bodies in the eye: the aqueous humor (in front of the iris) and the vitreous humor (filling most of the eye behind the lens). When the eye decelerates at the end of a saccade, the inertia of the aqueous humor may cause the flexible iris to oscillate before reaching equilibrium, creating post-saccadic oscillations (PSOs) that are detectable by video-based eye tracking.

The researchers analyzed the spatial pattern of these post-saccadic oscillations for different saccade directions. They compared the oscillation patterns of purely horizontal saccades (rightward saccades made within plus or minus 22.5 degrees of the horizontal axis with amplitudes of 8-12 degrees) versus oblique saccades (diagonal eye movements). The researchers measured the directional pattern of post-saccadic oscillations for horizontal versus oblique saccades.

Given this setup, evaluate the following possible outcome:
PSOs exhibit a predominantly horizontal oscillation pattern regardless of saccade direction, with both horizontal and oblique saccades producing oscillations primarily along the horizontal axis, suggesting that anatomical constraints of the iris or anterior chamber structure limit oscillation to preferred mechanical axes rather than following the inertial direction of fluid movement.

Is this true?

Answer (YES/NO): NO